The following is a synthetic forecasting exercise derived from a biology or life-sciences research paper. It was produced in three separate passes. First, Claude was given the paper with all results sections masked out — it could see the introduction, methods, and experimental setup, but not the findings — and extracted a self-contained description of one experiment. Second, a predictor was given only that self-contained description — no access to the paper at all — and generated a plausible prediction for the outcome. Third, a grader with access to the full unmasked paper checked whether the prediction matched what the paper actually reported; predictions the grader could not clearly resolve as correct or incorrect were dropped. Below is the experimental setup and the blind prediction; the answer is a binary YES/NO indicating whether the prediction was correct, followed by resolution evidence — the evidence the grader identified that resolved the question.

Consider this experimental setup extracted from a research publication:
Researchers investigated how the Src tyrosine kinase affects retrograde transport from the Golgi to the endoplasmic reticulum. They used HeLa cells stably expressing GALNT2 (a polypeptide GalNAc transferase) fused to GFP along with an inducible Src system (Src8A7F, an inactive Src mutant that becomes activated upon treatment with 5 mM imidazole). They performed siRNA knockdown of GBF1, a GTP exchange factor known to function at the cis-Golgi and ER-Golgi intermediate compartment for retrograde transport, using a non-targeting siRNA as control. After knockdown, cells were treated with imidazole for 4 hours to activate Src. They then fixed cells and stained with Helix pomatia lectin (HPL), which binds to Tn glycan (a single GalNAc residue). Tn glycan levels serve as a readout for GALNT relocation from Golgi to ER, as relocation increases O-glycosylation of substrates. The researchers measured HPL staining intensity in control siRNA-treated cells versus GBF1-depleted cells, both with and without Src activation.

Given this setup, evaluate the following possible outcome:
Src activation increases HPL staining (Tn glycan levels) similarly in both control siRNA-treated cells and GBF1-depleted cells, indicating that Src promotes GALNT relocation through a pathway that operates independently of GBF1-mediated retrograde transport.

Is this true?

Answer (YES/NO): NO